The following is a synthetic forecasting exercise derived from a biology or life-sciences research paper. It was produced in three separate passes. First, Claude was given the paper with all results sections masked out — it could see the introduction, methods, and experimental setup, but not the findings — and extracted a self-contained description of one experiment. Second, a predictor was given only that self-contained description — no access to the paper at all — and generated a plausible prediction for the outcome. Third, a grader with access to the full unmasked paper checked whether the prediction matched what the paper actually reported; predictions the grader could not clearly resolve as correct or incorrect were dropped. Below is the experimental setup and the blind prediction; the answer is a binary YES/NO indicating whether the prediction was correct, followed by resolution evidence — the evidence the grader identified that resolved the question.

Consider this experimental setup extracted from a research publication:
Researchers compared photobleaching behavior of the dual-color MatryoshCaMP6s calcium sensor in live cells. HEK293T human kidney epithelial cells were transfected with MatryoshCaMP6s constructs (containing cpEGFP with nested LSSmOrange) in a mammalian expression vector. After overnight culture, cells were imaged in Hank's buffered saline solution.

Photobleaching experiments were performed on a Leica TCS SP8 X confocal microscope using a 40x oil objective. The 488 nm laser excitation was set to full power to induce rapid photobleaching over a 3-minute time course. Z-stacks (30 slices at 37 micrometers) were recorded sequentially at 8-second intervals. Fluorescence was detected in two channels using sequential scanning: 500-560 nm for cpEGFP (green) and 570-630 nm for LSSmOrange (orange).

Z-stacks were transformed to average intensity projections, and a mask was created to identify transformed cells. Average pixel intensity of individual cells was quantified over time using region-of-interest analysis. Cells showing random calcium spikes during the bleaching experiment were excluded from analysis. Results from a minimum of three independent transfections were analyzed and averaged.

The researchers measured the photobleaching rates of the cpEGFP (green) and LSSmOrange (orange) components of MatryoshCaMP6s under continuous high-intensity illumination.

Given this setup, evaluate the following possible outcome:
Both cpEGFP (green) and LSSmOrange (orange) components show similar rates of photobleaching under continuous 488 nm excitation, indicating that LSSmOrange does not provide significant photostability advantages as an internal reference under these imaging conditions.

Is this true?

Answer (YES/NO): NO